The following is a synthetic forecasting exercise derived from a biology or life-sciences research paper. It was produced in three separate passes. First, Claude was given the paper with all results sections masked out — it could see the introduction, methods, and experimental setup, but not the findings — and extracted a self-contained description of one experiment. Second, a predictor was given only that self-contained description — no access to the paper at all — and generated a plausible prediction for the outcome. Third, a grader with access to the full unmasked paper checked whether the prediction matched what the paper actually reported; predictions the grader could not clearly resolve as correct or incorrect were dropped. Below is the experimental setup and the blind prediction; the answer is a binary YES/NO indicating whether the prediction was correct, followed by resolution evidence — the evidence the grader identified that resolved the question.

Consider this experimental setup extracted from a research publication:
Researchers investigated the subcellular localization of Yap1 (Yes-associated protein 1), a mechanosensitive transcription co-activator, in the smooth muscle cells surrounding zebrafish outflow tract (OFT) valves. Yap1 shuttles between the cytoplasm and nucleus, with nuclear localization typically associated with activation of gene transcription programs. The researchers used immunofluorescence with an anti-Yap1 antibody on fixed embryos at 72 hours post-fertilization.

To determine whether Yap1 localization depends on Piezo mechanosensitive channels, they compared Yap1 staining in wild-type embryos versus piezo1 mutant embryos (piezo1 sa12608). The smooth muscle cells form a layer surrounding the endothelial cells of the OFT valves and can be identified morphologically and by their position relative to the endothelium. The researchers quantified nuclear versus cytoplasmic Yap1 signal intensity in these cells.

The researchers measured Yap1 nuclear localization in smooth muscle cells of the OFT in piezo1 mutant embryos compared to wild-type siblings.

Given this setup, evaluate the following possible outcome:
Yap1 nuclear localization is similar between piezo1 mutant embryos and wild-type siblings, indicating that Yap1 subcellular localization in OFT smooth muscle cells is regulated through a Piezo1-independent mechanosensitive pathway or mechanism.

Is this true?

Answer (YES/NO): NO